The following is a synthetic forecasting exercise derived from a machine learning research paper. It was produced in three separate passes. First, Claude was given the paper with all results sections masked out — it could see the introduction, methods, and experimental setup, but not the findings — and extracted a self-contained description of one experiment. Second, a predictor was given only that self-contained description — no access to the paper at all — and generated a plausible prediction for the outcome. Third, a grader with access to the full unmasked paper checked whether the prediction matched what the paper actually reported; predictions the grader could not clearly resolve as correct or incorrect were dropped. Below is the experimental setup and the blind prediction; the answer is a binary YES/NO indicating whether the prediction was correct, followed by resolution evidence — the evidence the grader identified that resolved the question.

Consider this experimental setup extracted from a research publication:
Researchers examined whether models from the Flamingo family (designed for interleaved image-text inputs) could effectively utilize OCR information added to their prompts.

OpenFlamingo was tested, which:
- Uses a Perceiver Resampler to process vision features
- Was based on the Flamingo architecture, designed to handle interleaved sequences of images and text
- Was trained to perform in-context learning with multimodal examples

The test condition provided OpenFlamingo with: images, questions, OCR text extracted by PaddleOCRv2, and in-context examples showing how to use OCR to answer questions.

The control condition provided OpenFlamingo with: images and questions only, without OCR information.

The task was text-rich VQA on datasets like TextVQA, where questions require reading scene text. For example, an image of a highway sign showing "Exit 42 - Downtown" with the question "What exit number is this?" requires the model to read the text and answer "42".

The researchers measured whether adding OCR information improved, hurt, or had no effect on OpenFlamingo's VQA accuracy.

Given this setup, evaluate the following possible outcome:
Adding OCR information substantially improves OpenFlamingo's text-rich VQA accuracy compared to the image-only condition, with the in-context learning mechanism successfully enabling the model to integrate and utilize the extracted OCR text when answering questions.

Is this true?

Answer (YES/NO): YES